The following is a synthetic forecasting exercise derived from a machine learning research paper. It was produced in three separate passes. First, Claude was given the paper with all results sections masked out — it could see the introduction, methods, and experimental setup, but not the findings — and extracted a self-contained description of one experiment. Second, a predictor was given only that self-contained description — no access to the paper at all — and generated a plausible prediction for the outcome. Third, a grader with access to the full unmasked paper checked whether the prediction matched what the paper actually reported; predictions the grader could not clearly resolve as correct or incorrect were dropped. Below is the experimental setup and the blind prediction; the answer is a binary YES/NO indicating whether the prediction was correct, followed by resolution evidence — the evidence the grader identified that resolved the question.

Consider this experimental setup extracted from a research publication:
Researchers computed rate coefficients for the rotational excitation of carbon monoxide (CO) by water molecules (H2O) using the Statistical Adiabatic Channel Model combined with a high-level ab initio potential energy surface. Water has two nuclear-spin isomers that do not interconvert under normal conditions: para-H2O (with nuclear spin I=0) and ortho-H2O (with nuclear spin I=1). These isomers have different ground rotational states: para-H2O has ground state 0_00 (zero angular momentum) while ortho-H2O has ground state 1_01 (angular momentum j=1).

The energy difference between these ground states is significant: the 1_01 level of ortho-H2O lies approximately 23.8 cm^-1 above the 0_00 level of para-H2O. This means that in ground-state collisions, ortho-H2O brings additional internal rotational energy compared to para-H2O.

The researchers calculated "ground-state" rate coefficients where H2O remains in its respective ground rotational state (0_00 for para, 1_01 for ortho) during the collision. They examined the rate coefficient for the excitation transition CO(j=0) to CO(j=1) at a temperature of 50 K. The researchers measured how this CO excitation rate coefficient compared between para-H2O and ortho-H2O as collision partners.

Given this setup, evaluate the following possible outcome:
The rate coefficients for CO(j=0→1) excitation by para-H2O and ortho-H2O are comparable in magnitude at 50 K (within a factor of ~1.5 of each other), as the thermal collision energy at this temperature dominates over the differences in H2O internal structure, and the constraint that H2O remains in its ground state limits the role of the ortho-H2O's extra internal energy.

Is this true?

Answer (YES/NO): YES